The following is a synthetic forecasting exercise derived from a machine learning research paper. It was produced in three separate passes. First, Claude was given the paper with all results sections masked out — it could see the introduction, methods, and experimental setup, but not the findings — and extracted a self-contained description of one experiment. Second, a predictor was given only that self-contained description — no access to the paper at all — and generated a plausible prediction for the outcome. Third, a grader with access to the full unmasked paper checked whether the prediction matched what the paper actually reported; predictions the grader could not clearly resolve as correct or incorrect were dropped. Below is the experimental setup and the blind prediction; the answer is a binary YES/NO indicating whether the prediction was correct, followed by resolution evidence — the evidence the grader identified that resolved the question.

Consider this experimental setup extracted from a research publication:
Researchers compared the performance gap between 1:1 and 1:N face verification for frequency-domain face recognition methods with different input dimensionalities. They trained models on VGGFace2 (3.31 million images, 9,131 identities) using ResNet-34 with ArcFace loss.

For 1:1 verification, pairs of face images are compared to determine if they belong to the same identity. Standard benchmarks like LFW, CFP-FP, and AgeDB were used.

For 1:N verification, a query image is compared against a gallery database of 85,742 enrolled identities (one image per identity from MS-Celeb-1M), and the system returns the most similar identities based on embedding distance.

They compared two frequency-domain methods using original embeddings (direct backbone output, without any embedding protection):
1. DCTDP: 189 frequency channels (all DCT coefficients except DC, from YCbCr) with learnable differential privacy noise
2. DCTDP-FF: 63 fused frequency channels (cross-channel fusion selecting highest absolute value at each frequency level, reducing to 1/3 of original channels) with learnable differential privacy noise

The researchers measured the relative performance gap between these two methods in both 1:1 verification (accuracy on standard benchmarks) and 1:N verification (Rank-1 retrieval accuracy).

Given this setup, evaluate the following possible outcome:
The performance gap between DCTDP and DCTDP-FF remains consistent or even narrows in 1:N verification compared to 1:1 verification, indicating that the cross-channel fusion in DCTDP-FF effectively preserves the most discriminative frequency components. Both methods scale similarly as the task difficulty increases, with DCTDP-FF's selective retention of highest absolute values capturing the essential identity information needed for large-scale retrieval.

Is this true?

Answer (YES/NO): NO